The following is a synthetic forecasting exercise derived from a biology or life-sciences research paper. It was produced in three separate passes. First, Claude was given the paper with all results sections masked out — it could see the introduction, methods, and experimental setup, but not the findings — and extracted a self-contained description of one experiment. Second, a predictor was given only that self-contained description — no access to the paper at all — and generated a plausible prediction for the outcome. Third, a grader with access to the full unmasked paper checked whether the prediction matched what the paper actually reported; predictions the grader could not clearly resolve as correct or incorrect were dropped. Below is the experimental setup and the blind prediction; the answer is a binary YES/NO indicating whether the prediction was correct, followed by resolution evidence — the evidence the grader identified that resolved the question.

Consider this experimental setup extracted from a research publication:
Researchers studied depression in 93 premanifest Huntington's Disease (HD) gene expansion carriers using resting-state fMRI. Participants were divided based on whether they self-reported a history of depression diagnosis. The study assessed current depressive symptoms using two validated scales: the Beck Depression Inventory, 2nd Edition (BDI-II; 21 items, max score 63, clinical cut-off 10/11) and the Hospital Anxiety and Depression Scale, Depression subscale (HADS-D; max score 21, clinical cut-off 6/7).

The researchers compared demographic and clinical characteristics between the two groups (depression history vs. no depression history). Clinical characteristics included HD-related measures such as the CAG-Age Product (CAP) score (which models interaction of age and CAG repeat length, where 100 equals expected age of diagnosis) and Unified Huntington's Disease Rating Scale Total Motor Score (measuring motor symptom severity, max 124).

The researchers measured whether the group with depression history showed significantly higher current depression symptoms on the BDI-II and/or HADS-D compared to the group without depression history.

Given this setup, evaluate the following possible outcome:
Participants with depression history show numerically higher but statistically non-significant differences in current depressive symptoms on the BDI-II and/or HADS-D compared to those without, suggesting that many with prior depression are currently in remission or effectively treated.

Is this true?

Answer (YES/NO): NO